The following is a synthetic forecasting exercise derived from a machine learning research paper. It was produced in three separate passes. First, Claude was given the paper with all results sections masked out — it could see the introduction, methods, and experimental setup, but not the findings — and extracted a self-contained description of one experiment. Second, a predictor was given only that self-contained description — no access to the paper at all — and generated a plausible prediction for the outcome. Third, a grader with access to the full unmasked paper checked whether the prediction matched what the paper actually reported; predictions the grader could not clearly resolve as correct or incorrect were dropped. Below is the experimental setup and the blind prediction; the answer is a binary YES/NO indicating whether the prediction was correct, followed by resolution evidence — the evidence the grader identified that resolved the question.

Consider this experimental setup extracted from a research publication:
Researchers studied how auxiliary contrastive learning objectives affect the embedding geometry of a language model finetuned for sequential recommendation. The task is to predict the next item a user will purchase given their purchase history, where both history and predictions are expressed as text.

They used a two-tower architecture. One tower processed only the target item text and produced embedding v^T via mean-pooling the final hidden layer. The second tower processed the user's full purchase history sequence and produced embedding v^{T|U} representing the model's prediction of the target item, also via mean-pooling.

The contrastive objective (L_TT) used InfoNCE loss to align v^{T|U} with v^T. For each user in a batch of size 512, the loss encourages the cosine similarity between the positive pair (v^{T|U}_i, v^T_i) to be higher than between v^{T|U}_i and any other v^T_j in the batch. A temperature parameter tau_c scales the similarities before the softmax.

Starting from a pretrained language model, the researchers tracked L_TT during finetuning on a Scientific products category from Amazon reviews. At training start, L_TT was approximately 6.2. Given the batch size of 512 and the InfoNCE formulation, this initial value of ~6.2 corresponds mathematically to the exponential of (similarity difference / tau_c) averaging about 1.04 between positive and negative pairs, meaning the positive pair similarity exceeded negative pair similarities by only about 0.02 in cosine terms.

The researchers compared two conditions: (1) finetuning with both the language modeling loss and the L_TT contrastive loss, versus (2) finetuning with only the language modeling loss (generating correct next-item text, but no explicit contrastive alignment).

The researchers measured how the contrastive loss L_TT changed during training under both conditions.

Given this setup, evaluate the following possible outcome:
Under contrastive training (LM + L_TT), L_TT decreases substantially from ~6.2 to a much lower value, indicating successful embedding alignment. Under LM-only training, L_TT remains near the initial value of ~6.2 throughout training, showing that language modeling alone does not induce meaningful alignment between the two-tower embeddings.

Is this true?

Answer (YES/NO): YES